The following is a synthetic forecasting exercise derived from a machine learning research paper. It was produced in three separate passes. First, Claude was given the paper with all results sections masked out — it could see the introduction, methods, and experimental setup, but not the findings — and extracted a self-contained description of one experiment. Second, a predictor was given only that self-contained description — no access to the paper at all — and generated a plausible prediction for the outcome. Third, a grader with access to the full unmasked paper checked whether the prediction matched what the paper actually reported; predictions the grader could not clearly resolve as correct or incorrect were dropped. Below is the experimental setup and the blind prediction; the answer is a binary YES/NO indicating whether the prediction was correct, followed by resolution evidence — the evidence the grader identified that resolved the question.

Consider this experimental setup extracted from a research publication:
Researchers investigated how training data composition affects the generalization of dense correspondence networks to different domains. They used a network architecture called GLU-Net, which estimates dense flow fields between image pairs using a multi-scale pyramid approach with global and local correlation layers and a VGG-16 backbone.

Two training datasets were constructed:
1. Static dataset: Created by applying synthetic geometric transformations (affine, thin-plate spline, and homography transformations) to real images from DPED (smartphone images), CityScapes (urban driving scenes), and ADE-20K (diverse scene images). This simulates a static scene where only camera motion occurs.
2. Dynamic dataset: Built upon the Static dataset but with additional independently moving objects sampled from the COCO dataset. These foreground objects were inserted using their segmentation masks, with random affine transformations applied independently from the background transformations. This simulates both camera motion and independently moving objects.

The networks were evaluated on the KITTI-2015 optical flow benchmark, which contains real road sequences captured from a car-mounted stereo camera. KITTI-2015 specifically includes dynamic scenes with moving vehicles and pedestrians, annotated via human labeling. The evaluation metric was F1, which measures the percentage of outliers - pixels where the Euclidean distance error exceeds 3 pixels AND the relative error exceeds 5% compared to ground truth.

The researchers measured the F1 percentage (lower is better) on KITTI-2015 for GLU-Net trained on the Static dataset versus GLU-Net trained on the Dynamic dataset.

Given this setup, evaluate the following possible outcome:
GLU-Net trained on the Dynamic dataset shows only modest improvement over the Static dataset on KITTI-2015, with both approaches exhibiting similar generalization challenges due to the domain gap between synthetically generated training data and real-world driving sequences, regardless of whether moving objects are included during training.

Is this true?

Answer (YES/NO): NO